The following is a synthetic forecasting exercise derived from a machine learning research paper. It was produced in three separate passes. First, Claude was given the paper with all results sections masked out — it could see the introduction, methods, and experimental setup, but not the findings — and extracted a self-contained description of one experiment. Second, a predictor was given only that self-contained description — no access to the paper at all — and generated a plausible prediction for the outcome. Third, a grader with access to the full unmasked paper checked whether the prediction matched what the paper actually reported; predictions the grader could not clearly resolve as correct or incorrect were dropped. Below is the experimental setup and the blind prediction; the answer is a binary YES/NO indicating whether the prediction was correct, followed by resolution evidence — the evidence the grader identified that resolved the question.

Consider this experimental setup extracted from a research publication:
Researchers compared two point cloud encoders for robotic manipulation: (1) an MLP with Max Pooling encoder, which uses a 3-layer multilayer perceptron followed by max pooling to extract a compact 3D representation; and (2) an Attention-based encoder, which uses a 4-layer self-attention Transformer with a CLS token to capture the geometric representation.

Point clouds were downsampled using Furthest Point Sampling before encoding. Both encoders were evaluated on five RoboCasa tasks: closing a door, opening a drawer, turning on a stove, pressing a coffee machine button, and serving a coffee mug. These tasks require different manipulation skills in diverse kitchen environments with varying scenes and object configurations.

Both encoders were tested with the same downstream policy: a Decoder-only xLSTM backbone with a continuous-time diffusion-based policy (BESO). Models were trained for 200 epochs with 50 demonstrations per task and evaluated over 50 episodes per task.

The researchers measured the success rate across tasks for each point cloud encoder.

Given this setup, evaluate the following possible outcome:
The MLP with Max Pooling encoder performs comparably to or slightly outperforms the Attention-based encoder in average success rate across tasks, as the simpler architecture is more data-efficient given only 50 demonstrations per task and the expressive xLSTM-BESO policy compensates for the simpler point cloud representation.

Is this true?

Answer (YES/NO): NO